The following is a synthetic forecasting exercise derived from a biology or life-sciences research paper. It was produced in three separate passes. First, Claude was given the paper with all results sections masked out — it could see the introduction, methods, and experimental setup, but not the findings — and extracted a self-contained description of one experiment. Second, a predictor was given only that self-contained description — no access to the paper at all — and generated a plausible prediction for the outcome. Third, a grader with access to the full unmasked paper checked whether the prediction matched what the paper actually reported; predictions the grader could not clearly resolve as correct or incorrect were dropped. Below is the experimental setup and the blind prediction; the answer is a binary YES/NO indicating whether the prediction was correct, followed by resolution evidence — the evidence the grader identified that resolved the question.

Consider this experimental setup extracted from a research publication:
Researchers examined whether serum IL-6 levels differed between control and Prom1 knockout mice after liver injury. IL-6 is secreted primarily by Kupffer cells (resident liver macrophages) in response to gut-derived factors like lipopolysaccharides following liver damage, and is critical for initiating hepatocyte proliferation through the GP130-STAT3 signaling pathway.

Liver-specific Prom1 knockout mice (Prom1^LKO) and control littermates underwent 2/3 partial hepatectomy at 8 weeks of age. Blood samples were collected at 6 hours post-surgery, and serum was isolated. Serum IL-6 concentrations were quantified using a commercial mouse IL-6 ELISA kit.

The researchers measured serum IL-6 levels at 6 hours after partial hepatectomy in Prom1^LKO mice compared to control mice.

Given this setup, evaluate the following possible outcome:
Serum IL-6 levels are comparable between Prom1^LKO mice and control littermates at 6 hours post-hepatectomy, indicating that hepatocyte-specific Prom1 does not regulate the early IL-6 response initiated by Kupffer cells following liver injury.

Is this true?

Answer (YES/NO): YES